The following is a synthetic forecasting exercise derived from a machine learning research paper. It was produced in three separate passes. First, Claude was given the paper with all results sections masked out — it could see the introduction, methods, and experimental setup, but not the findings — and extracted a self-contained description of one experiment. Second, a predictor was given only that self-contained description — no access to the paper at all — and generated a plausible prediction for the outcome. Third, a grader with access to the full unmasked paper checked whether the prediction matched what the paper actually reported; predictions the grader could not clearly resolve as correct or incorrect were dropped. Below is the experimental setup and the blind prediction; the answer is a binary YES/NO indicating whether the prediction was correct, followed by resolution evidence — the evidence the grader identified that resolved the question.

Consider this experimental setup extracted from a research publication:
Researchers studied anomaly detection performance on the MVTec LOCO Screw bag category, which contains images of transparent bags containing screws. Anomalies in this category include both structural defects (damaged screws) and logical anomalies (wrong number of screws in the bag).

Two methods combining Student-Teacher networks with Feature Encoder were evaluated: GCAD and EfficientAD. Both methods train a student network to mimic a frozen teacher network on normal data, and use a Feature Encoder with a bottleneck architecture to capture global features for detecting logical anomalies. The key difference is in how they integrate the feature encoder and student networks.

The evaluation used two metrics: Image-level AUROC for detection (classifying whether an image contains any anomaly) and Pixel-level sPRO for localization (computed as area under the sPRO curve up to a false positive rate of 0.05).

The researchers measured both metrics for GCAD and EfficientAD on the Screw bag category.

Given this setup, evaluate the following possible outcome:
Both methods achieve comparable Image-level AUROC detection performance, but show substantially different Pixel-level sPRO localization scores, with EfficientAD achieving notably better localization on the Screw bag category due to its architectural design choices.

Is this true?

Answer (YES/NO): NO